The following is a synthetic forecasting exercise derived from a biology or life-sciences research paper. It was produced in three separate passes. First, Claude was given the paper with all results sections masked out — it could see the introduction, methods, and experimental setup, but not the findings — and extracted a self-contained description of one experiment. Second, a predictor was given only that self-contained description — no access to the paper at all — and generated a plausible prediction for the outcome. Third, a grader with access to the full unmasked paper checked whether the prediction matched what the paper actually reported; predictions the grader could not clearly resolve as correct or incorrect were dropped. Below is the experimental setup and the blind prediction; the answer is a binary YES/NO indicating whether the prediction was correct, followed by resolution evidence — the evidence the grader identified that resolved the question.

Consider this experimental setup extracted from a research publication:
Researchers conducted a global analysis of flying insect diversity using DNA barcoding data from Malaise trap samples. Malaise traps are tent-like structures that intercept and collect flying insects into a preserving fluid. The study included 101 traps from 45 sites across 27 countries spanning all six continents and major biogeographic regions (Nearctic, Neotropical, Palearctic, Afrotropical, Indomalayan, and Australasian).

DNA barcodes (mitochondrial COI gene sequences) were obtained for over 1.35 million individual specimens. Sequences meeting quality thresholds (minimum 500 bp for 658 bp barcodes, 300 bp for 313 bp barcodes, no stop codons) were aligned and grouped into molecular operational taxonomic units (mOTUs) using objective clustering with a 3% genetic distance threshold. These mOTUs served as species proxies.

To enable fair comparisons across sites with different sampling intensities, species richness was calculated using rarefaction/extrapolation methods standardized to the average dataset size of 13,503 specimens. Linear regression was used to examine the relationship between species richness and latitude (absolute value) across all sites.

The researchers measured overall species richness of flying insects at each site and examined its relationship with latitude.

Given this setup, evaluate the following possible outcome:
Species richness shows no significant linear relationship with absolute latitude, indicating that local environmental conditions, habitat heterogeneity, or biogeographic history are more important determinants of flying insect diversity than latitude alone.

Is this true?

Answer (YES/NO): NO